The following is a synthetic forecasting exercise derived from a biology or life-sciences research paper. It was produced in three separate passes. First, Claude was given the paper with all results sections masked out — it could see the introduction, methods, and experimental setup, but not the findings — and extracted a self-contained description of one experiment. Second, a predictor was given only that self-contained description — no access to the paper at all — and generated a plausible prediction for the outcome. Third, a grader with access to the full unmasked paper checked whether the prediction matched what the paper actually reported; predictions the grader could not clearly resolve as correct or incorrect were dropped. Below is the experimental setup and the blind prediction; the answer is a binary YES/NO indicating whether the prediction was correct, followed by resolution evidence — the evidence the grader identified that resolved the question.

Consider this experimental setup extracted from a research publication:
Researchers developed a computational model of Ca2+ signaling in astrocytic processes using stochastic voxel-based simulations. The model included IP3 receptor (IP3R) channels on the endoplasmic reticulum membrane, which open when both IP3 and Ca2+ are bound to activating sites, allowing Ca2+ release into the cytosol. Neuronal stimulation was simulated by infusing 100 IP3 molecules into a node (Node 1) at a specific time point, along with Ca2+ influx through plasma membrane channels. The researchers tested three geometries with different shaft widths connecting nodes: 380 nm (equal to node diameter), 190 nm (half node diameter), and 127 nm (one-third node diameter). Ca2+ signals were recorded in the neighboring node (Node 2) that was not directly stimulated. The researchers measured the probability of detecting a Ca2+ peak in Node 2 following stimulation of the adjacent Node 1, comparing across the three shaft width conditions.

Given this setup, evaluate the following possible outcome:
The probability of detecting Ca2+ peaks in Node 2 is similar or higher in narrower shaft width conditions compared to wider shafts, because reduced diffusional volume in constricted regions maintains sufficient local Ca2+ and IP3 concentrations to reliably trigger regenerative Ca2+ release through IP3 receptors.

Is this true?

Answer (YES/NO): YES